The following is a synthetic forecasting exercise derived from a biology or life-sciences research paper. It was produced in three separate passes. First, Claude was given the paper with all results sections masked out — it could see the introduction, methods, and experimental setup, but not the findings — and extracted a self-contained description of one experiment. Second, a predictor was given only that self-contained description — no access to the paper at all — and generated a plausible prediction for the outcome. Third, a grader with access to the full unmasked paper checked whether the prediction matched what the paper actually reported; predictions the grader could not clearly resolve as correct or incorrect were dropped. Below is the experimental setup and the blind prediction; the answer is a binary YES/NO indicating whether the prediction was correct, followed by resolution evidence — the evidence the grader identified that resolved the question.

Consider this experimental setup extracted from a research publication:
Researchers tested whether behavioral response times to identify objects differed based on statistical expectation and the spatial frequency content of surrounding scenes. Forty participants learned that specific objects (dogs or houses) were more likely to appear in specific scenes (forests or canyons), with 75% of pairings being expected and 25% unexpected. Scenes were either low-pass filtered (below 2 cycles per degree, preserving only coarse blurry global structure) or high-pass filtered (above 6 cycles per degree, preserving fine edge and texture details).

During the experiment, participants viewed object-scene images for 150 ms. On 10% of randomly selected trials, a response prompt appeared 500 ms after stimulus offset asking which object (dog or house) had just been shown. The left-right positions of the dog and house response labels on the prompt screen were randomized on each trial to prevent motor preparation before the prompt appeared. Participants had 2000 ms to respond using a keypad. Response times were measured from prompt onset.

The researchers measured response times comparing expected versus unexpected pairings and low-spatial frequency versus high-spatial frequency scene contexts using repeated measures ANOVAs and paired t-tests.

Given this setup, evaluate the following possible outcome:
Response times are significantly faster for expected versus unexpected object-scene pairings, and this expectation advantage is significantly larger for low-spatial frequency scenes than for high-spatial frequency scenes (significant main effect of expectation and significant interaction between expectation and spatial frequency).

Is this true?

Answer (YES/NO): NO